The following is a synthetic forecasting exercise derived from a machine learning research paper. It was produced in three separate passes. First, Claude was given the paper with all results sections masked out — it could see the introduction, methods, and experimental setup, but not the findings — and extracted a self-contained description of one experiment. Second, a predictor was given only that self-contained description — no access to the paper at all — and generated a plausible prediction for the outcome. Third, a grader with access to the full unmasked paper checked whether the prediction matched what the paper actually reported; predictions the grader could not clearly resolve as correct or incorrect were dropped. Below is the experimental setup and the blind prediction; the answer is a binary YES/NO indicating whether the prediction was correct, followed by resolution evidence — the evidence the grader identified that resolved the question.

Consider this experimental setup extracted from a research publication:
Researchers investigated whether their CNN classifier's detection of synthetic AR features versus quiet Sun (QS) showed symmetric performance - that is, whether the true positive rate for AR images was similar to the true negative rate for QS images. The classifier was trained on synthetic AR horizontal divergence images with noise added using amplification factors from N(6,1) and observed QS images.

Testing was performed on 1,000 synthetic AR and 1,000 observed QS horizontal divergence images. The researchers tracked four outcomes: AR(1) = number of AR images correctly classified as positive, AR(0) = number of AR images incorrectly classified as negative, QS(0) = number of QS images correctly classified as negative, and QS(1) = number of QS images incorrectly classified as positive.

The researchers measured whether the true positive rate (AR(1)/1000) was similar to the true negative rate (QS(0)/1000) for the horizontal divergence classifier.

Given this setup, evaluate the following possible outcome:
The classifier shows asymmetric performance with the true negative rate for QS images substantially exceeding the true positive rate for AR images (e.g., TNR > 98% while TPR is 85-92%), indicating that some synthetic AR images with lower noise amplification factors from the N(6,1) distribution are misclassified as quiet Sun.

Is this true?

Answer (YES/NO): NO